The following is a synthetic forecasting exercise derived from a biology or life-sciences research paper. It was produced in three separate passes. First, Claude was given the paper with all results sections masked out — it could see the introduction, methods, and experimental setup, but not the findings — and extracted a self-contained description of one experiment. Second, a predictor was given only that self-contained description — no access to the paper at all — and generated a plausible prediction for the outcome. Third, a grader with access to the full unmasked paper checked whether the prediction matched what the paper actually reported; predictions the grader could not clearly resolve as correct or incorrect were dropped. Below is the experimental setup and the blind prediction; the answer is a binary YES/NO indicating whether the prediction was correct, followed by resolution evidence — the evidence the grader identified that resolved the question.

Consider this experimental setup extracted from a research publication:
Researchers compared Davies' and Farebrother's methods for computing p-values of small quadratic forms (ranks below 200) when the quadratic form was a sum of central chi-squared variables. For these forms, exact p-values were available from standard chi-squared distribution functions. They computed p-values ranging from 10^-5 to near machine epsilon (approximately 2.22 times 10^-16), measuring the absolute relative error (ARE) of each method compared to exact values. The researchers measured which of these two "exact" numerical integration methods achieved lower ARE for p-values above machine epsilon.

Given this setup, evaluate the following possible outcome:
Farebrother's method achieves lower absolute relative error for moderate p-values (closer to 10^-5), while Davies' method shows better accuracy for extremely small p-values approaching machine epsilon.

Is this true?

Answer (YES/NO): NO